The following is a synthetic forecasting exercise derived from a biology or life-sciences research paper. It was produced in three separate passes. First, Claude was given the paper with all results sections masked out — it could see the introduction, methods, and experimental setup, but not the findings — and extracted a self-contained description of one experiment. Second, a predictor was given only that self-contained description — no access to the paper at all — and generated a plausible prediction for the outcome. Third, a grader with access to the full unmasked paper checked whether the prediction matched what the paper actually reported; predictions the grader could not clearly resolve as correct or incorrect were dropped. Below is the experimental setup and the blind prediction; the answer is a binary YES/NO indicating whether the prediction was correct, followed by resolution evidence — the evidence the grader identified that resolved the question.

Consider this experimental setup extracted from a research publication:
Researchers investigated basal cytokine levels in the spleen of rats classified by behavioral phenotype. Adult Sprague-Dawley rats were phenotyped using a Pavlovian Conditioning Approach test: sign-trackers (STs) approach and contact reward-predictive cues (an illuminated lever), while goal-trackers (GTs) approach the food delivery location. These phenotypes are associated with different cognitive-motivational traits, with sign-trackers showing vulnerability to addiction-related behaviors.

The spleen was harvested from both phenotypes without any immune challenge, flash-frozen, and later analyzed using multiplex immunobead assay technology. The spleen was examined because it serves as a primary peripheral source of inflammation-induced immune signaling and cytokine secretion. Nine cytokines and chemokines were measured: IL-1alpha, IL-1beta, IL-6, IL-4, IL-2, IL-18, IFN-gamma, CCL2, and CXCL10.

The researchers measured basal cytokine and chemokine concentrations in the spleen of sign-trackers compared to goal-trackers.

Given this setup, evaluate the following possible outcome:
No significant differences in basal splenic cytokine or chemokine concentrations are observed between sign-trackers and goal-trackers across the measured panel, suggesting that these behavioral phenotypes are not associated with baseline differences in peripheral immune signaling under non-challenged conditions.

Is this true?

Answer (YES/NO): YES